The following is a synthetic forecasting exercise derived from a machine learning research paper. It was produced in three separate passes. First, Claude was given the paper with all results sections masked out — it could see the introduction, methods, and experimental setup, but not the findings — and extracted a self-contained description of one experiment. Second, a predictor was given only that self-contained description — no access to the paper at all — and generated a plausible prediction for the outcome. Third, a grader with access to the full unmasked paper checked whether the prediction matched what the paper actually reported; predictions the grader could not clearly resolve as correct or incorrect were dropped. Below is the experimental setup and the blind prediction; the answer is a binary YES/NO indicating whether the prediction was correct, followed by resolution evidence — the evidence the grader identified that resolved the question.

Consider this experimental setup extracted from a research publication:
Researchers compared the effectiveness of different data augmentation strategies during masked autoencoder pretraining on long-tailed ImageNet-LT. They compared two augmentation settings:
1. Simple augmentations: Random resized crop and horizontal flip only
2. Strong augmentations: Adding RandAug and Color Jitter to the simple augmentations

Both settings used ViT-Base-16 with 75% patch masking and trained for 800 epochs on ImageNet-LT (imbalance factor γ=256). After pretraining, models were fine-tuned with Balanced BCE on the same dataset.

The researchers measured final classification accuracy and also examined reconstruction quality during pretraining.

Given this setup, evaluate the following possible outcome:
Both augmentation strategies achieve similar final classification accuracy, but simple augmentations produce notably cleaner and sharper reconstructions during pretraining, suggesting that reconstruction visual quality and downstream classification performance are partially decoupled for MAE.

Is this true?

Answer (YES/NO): YES